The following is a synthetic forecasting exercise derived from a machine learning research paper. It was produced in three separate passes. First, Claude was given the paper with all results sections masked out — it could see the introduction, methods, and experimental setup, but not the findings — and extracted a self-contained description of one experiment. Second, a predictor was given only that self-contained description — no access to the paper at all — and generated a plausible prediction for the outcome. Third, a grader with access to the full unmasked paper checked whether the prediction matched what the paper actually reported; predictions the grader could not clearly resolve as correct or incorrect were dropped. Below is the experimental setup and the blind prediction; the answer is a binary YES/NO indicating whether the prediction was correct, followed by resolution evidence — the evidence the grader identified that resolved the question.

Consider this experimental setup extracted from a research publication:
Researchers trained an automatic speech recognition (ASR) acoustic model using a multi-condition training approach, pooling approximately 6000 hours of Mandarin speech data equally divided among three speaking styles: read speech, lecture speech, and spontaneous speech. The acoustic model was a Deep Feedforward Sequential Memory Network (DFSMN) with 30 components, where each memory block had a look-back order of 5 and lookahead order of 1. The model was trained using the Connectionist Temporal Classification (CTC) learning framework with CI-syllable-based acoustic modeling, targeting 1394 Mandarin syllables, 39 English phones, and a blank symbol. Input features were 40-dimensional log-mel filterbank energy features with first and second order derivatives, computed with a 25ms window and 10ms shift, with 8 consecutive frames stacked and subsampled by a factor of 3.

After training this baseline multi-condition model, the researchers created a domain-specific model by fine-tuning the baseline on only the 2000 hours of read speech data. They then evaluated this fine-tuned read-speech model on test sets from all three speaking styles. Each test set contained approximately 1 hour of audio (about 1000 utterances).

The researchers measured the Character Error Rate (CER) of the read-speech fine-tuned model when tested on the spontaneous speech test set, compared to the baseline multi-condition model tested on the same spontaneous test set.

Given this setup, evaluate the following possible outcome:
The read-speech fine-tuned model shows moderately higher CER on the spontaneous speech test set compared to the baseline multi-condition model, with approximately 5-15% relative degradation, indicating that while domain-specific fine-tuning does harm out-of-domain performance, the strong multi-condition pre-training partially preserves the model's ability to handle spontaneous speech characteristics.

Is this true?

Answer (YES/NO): NO